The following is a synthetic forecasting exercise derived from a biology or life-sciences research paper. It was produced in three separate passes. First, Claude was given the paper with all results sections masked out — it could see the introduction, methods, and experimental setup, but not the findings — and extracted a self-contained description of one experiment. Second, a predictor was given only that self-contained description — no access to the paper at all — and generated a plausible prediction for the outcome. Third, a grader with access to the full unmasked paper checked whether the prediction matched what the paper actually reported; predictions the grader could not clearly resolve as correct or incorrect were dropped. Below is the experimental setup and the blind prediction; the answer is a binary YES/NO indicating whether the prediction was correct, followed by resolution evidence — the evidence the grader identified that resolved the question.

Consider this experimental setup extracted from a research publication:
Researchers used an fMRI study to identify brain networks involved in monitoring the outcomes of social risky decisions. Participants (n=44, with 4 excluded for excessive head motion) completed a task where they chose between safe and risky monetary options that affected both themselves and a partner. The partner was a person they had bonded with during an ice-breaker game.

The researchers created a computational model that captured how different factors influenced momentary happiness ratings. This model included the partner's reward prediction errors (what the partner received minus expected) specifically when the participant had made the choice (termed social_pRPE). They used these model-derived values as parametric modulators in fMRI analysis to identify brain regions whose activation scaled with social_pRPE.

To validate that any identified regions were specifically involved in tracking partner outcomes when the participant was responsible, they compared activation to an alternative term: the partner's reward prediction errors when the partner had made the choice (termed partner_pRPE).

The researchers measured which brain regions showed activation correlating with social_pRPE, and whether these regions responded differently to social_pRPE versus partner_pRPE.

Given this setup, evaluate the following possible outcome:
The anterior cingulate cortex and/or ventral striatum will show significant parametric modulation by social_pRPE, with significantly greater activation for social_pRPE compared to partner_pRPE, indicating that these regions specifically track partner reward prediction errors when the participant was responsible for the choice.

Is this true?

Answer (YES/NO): NO